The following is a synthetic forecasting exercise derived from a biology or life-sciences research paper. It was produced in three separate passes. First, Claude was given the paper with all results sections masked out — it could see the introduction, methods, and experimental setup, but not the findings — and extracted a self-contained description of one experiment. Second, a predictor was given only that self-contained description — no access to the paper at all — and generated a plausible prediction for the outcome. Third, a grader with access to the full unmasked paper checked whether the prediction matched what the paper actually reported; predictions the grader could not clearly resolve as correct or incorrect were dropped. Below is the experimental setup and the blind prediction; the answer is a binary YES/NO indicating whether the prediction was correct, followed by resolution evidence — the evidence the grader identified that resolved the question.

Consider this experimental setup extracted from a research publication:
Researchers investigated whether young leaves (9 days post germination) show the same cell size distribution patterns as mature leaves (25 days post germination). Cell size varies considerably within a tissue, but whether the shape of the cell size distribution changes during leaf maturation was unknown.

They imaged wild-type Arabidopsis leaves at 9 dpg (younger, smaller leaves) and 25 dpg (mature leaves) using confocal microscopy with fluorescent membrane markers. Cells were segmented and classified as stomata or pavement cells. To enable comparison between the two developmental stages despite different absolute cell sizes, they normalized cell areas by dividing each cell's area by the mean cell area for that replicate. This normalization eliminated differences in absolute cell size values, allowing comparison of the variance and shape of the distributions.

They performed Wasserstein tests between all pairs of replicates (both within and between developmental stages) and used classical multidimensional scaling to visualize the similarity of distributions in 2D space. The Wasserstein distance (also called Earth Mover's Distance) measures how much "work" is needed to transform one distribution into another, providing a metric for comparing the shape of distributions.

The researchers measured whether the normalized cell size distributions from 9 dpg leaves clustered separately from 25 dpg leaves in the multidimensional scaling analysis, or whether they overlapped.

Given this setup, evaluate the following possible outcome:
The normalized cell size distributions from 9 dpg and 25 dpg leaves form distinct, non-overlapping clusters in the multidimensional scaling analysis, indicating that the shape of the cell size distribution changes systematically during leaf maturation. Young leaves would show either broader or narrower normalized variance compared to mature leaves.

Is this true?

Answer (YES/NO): NO